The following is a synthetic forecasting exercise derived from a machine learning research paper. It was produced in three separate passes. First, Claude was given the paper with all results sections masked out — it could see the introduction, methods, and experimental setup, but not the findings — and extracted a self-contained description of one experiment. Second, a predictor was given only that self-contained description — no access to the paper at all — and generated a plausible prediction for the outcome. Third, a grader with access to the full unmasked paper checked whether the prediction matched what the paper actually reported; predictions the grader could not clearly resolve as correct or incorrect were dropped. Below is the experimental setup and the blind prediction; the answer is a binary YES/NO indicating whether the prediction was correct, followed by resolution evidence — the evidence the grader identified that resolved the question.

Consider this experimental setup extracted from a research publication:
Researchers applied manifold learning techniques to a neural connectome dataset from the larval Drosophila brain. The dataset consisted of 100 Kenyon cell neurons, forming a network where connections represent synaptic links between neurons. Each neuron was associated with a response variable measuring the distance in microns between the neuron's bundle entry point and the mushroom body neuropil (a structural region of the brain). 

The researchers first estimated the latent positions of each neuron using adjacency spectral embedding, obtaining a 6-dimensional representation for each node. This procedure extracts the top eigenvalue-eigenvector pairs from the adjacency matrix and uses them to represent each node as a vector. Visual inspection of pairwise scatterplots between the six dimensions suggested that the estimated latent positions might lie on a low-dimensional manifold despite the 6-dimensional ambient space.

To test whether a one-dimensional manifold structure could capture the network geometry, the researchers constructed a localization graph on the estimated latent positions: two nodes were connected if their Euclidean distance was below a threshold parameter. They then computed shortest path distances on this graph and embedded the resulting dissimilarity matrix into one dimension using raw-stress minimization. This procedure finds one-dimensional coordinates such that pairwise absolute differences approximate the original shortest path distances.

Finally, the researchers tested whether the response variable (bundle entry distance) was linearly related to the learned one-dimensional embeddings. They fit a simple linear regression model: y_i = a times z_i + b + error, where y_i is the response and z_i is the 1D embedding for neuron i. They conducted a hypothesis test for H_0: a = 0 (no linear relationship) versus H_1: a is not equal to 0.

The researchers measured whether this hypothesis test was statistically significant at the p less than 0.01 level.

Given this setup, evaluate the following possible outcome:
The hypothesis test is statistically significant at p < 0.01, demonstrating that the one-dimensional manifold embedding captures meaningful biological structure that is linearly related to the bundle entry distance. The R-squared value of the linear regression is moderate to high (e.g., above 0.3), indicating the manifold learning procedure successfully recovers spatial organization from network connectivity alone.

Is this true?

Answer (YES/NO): NO